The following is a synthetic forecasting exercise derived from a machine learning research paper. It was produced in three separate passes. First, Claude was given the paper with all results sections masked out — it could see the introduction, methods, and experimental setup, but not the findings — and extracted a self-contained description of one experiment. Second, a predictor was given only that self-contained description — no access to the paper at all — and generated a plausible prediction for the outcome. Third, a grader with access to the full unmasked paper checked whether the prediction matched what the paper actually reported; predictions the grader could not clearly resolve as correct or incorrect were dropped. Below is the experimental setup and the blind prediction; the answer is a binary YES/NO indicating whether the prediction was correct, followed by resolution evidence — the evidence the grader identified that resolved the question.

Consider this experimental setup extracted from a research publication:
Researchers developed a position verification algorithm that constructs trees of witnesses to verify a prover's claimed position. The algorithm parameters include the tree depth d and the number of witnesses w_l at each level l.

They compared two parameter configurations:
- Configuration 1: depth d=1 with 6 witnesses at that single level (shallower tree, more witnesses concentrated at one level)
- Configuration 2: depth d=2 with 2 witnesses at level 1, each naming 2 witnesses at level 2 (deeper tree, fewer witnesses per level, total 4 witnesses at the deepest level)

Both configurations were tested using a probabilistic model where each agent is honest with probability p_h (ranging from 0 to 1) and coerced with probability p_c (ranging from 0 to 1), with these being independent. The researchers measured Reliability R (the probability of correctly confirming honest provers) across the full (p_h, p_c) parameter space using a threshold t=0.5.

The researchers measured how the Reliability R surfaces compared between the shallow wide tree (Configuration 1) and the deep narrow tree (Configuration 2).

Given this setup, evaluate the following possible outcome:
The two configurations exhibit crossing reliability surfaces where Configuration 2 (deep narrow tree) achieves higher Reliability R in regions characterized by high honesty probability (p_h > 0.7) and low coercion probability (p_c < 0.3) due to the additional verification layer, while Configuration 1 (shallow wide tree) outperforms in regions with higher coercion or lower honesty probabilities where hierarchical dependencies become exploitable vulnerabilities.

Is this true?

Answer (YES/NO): NO